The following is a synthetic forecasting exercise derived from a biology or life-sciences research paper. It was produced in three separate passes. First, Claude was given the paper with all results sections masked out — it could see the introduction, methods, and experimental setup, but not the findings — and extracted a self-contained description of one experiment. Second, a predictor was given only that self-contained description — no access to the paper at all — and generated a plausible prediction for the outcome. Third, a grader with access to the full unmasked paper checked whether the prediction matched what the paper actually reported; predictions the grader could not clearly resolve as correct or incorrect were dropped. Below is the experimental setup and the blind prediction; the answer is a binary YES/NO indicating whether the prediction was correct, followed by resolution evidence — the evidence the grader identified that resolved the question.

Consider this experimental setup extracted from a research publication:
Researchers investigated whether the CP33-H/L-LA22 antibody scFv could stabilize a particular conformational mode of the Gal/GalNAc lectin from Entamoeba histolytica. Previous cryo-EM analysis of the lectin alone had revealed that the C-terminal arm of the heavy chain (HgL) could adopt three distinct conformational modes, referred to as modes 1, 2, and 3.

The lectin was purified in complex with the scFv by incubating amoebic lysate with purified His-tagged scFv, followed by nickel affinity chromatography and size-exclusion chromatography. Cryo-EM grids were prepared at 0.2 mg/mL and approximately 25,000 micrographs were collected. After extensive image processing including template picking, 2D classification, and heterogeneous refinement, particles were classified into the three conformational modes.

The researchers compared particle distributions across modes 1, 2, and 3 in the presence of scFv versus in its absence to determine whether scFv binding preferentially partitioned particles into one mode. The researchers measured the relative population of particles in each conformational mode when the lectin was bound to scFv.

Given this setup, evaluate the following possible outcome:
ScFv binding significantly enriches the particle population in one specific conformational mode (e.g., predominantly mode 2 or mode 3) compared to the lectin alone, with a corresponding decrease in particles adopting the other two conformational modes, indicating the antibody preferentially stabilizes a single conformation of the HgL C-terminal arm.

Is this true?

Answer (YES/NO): NO